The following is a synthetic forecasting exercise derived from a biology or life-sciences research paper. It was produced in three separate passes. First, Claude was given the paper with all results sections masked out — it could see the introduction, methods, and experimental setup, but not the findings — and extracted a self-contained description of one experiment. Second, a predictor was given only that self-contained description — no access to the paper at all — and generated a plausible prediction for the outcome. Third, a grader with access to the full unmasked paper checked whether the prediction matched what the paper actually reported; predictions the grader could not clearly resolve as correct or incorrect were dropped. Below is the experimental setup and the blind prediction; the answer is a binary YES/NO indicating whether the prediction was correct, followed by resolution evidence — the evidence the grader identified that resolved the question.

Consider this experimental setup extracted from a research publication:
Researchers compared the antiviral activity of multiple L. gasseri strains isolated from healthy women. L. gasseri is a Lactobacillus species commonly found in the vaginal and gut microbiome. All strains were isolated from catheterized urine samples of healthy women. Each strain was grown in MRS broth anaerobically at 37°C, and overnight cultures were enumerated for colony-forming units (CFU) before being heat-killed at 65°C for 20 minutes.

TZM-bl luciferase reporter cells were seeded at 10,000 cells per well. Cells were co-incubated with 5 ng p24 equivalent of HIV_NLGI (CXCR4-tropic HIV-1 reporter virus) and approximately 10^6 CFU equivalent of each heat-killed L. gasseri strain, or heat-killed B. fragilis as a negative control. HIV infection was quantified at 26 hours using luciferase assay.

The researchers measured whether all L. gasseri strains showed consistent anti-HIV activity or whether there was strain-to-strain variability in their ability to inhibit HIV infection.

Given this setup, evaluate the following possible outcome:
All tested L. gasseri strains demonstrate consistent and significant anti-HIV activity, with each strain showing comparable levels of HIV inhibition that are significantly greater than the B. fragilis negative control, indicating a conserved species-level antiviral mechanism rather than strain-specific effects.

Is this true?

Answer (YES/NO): NO